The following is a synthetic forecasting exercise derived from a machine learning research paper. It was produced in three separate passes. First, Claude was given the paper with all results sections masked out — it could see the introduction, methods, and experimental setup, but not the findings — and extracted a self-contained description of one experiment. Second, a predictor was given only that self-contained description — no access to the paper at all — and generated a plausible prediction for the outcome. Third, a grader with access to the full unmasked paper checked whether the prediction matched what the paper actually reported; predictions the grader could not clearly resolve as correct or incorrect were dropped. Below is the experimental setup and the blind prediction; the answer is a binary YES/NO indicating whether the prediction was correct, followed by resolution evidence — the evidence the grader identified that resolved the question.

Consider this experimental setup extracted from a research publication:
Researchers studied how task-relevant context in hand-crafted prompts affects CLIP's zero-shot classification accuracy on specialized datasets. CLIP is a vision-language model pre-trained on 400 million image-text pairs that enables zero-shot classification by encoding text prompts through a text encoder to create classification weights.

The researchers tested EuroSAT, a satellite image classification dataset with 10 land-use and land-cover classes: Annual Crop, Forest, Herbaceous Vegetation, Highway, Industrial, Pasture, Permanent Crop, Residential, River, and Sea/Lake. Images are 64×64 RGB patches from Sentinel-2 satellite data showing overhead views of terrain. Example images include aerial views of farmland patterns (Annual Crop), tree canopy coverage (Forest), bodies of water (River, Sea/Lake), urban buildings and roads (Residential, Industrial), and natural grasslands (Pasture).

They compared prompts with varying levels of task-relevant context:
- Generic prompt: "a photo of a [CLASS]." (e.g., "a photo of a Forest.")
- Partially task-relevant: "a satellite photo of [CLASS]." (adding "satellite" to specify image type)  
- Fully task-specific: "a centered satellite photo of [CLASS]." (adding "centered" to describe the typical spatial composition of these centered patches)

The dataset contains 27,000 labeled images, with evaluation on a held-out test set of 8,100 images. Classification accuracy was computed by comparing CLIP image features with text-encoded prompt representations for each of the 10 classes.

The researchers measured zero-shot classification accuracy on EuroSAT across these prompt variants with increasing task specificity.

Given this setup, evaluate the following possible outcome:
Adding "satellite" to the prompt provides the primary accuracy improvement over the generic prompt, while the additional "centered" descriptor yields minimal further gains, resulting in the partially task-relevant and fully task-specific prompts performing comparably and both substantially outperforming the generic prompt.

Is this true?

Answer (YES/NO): NO